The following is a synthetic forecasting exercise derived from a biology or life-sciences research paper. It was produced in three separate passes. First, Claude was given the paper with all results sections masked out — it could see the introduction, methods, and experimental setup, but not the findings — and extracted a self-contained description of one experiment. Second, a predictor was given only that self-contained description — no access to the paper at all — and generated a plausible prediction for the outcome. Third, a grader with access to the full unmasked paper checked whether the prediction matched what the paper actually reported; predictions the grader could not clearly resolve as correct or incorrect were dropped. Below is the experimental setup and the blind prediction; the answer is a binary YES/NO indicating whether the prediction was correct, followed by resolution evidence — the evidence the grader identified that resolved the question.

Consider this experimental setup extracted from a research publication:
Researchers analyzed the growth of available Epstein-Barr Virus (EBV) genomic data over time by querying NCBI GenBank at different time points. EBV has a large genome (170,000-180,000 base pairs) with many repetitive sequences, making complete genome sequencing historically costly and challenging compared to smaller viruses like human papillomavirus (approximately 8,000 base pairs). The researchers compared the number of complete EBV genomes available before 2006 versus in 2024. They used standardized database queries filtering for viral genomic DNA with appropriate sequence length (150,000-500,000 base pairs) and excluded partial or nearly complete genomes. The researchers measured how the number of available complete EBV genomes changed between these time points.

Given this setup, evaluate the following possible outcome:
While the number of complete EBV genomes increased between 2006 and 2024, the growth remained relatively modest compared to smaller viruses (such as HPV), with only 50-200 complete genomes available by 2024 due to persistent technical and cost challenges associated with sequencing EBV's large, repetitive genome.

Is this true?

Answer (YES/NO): NO